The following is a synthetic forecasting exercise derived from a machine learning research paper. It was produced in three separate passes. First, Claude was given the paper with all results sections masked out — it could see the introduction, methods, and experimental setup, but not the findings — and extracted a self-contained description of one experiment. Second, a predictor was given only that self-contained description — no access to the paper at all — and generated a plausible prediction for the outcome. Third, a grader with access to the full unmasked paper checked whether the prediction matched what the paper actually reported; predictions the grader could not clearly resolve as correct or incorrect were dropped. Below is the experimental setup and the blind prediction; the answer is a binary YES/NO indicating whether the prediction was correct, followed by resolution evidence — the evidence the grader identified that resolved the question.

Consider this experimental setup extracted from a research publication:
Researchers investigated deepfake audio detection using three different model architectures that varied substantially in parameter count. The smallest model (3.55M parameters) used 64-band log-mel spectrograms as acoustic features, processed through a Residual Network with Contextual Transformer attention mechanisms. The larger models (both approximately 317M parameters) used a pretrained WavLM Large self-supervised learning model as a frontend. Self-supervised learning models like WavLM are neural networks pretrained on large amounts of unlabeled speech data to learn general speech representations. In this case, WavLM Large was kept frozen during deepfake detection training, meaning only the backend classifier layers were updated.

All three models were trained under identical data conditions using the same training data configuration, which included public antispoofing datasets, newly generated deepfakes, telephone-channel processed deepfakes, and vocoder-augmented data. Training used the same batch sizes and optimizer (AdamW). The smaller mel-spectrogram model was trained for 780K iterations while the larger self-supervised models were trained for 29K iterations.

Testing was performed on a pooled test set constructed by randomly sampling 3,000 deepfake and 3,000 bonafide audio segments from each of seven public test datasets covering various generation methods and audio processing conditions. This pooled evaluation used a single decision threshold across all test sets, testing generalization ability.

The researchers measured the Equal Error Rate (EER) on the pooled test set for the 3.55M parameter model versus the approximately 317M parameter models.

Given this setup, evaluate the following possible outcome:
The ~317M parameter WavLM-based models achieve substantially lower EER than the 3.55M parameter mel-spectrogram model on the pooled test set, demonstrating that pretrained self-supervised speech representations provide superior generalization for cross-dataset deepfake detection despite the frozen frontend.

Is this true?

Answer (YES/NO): NO